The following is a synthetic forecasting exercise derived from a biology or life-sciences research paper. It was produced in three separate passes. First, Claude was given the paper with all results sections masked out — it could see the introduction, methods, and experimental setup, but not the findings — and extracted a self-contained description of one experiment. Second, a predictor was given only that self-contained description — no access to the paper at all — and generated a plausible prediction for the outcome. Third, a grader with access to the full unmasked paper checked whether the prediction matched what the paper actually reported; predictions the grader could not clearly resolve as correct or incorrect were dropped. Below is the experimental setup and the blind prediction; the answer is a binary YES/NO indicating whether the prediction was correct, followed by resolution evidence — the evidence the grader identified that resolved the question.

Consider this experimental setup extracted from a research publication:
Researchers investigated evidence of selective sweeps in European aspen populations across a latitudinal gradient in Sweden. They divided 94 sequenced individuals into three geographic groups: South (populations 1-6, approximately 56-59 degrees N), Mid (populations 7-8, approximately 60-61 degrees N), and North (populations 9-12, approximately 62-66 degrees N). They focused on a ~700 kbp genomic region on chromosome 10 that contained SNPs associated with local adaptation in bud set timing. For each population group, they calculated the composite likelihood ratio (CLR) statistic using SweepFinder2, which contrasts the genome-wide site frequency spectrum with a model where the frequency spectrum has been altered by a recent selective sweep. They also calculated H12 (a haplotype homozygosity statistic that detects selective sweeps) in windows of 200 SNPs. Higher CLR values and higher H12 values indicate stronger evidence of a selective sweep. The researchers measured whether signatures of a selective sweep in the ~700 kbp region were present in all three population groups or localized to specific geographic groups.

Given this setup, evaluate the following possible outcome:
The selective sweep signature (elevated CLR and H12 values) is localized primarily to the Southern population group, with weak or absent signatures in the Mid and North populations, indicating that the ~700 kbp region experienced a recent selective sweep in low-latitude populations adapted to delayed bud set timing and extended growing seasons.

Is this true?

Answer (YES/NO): NO